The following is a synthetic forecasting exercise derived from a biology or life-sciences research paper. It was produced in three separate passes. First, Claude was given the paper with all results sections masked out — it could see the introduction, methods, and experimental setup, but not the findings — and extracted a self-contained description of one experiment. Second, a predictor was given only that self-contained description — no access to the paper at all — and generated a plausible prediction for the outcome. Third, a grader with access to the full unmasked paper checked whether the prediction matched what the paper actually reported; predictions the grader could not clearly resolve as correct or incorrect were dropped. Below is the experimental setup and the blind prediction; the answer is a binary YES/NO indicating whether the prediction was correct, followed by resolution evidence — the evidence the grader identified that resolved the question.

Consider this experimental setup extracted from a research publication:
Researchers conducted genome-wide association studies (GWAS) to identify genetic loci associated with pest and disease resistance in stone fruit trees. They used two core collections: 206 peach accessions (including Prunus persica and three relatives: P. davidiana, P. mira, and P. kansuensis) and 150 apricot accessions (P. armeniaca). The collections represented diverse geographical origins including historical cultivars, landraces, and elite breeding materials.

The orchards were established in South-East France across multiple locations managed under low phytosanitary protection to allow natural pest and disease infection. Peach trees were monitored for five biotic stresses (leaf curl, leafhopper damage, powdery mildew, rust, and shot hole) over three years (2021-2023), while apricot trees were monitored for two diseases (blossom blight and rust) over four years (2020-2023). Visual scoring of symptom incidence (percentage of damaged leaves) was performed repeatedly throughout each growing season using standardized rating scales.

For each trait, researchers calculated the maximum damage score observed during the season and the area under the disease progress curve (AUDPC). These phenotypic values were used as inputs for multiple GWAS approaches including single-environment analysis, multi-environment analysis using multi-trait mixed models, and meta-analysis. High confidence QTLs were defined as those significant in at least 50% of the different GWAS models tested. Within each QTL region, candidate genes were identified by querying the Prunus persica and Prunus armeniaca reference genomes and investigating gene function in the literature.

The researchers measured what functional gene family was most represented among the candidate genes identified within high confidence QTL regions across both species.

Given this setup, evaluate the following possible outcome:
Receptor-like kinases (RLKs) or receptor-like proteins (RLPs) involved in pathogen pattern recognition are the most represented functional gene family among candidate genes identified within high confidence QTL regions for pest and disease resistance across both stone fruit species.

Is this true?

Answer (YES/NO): NO